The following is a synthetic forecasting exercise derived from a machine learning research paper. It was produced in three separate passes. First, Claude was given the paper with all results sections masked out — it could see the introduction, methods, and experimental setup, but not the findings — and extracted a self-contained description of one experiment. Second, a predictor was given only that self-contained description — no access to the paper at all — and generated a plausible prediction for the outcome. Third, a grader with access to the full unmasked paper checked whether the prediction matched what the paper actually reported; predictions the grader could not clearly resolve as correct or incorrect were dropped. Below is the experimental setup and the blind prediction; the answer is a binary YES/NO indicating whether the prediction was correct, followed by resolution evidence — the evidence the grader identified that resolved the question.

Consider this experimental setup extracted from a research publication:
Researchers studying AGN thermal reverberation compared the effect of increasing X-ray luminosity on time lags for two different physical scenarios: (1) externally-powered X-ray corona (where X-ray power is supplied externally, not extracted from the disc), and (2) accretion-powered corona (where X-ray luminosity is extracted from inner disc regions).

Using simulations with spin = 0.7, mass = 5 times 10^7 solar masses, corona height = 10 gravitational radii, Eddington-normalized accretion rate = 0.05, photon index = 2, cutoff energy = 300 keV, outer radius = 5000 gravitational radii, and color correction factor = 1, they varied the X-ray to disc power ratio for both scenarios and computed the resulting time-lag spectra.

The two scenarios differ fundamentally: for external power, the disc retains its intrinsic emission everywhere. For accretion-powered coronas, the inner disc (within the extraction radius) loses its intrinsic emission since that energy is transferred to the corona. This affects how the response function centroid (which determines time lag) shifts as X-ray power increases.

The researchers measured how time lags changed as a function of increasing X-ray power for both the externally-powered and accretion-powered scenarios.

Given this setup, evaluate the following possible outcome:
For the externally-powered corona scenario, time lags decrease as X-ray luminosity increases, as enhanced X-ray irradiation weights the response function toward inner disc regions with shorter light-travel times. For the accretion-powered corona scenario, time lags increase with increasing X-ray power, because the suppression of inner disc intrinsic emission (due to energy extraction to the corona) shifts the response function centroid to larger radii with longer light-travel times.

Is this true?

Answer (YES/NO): NO